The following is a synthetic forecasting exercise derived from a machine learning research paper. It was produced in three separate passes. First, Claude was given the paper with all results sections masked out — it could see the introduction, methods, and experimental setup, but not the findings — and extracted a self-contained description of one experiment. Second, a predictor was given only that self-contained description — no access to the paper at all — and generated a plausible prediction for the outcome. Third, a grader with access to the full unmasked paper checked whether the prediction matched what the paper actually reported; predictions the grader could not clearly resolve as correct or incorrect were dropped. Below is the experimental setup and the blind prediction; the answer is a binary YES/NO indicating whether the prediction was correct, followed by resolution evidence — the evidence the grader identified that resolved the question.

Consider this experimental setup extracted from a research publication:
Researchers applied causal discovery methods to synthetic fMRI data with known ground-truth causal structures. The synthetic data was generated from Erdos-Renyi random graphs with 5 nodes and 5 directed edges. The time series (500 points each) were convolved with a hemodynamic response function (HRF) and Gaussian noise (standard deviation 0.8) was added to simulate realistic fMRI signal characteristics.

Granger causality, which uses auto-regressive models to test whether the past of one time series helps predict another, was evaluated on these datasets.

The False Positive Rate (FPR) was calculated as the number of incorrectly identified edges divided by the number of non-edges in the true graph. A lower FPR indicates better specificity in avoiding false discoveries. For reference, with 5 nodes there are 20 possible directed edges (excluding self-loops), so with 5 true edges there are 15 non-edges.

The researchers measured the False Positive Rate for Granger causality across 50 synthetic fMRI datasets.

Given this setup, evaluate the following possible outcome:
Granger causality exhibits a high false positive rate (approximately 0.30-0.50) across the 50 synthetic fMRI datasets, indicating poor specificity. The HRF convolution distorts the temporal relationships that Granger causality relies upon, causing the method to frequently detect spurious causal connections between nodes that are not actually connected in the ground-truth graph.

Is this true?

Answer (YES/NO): NO